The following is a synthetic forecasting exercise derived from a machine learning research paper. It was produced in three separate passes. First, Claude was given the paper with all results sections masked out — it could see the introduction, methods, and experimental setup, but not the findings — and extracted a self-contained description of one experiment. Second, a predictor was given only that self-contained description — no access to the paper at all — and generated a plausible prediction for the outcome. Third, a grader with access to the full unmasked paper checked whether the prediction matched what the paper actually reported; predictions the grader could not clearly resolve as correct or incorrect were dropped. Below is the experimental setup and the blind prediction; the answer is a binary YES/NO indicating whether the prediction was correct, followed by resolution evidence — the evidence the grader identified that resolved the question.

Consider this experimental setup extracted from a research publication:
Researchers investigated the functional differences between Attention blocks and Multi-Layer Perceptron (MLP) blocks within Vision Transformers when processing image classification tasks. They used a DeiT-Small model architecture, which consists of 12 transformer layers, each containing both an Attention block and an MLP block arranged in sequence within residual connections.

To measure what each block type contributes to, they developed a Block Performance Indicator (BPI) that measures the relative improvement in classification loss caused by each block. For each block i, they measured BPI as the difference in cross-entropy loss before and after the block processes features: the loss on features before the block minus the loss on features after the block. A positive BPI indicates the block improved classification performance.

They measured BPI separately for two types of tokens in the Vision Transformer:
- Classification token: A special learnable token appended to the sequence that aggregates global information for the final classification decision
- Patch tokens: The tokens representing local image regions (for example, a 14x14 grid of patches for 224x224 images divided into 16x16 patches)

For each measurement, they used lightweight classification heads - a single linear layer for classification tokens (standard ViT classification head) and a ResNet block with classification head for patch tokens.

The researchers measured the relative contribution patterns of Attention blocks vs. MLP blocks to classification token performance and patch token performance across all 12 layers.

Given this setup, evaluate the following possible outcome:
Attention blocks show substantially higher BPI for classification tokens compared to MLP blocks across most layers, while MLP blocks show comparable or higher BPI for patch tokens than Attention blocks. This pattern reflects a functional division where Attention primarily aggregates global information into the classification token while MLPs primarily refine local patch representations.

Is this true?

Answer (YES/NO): YES